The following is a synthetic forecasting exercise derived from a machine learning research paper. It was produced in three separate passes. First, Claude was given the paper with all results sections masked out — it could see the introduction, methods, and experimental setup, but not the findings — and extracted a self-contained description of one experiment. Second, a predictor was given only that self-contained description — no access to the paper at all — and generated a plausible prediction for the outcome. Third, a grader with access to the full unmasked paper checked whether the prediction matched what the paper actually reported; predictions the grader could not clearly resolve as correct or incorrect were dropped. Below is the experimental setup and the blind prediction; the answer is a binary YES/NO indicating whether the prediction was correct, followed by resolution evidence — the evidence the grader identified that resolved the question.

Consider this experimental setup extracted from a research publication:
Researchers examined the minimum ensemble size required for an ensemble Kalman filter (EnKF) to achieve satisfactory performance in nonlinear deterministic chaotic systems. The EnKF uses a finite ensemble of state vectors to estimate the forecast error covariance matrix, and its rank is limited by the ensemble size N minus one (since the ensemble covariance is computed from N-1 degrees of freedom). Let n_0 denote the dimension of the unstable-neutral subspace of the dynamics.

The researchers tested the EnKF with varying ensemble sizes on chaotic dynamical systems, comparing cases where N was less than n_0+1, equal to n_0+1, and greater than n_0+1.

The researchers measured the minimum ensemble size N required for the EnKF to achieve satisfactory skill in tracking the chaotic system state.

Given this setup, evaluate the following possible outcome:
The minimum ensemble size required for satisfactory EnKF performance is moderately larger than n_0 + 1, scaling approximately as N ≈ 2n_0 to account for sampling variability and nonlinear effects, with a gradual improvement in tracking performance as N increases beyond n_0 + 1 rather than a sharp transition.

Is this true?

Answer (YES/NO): NO